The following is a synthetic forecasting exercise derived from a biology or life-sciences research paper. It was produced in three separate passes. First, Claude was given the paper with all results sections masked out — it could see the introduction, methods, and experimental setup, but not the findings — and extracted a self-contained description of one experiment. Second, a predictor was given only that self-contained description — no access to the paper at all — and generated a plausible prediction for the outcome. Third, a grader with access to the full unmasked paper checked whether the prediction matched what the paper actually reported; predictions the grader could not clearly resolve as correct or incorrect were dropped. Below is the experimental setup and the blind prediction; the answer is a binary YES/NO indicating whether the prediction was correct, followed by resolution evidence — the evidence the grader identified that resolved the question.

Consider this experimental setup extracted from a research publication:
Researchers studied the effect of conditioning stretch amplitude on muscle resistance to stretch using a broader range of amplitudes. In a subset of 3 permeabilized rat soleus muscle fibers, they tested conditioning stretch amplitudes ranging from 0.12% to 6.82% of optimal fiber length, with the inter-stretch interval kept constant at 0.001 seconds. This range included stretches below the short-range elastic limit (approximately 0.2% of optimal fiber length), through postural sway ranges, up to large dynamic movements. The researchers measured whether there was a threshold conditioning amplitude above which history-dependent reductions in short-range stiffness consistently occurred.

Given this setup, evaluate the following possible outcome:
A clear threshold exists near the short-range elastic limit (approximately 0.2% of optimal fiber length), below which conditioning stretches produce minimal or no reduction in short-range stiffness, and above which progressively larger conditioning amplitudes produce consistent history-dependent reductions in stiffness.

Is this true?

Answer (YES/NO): NO